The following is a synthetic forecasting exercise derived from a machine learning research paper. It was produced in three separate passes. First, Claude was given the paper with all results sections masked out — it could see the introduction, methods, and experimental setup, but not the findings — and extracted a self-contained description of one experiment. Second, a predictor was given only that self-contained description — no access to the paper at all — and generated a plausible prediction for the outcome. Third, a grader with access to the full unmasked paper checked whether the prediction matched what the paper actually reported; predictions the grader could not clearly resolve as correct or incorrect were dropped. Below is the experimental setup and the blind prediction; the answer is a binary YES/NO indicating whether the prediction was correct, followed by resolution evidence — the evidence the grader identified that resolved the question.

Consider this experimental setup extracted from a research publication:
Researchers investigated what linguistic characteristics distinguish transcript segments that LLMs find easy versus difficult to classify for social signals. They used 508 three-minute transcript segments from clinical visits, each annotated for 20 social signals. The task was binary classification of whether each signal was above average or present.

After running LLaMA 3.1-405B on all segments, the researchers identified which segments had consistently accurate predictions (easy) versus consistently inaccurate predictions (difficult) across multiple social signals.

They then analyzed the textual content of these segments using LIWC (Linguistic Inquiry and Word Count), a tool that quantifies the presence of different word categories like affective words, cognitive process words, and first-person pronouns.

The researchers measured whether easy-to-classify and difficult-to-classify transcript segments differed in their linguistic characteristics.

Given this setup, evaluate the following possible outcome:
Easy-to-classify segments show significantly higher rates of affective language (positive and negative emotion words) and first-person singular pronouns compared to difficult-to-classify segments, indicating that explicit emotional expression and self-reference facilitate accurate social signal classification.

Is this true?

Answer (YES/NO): NO